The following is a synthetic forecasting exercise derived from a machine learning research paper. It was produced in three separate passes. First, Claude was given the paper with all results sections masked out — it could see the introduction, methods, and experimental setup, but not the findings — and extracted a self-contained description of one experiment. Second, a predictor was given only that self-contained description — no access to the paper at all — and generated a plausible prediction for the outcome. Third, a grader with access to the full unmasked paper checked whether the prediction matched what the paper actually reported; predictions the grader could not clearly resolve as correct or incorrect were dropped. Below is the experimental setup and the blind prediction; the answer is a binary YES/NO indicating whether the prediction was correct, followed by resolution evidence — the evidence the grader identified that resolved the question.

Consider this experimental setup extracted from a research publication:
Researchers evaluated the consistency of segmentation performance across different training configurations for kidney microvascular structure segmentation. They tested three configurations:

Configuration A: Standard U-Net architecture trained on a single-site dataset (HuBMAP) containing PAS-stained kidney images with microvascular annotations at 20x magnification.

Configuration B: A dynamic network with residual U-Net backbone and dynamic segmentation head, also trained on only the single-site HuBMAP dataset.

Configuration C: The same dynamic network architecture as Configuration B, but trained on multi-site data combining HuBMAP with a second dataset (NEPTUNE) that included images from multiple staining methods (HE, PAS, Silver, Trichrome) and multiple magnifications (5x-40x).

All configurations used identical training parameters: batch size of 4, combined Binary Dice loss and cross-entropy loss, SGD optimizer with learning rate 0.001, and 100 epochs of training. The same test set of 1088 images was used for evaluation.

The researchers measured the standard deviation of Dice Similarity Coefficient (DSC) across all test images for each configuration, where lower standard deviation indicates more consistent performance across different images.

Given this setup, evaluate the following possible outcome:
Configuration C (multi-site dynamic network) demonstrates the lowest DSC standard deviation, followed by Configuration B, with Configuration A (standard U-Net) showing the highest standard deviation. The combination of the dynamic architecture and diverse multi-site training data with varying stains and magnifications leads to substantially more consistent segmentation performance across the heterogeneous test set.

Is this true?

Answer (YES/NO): NO